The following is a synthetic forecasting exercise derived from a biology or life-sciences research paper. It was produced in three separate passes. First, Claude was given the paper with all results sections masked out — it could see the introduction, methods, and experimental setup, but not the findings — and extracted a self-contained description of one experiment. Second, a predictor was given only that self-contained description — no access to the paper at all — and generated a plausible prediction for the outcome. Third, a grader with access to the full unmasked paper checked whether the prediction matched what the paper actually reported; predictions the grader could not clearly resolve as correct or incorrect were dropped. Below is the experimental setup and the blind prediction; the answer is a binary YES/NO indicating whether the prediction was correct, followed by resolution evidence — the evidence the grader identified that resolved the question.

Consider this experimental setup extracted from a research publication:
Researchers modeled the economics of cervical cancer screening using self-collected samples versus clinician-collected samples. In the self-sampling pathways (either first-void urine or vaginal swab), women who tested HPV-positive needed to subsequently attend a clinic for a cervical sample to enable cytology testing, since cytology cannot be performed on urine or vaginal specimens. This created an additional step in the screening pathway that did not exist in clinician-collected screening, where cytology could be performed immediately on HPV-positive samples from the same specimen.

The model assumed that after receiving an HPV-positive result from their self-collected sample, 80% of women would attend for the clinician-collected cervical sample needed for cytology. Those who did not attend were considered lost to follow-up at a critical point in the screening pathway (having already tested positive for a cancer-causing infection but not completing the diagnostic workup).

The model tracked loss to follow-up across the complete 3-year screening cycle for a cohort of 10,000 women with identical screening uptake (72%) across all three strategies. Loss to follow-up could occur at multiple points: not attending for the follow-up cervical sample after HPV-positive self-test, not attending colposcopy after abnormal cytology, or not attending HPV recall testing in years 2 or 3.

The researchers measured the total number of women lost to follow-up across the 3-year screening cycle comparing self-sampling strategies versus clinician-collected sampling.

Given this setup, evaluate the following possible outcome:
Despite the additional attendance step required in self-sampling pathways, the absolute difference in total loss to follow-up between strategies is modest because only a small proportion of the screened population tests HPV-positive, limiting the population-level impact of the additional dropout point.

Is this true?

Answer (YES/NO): YES